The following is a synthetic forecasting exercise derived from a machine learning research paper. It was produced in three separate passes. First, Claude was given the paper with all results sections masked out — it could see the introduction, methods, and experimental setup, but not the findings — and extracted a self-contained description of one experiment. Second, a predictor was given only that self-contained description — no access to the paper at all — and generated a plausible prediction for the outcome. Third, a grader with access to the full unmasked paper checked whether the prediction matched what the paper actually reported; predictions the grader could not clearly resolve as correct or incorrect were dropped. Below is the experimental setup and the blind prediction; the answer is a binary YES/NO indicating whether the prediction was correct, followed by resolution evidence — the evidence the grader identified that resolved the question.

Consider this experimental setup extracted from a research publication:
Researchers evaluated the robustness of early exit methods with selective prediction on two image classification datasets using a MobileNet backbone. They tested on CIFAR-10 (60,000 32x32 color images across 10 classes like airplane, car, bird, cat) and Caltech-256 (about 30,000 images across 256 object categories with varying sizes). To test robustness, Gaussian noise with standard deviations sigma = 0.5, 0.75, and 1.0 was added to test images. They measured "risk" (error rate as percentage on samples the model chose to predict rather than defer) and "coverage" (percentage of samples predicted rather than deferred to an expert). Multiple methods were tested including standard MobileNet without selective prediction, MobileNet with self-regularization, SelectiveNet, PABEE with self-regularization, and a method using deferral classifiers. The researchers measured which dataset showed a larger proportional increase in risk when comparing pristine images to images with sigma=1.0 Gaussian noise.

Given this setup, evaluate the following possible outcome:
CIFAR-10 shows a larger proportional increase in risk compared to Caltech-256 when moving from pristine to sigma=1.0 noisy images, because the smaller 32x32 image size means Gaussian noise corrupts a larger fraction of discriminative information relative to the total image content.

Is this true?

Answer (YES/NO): YES